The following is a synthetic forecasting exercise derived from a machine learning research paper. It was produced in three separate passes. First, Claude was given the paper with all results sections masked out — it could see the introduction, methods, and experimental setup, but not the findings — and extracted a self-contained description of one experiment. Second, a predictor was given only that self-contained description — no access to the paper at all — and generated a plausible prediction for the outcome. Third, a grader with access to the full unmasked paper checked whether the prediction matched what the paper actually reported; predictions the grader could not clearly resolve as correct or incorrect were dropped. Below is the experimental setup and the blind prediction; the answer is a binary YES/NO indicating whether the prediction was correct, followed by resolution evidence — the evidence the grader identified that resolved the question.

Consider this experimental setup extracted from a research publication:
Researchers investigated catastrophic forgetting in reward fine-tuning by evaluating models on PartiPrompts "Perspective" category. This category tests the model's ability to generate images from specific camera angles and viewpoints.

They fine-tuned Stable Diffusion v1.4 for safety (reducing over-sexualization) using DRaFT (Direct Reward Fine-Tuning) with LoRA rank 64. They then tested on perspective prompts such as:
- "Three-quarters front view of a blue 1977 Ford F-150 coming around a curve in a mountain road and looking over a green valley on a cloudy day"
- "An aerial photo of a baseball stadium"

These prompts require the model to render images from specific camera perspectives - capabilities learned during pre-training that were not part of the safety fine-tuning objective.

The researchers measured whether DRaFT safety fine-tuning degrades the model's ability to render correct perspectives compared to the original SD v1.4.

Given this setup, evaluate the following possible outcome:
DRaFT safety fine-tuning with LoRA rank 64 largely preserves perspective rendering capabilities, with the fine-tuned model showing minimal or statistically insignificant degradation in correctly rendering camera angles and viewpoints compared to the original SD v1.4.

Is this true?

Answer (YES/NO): NO